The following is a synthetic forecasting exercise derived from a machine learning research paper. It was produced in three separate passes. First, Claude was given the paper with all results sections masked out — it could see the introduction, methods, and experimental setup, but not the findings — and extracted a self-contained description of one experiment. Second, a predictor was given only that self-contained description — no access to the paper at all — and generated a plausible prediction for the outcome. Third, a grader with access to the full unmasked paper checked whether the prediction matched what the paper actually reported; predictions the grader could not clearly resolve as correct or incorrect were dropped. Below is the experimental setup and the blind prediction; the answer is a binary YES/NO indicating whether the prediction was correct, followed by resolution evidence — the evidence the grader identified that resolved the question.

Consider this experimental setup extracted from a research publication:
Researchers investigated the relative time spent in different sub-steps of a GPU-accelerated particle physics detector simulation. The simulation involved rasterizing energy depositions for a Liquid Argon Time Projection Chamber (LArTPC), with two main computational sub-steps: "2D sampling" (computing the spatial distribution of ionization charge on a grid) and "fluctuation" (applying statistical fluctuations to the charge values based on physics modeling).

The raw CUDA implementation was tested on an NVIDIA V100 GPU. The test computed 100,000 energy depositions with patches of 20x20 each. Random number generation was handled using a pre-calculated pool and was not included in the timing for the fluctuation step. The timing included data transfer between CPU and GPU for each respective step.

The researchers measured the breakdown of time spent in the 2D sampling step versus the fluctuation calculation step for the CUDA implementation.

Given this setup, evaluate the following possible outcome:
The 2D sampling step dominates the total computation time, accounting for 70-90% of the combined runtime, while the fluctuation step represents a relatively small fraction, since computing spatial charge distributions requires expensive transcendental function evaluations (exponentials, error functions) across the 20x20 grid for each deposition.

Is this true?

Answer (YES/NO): NO